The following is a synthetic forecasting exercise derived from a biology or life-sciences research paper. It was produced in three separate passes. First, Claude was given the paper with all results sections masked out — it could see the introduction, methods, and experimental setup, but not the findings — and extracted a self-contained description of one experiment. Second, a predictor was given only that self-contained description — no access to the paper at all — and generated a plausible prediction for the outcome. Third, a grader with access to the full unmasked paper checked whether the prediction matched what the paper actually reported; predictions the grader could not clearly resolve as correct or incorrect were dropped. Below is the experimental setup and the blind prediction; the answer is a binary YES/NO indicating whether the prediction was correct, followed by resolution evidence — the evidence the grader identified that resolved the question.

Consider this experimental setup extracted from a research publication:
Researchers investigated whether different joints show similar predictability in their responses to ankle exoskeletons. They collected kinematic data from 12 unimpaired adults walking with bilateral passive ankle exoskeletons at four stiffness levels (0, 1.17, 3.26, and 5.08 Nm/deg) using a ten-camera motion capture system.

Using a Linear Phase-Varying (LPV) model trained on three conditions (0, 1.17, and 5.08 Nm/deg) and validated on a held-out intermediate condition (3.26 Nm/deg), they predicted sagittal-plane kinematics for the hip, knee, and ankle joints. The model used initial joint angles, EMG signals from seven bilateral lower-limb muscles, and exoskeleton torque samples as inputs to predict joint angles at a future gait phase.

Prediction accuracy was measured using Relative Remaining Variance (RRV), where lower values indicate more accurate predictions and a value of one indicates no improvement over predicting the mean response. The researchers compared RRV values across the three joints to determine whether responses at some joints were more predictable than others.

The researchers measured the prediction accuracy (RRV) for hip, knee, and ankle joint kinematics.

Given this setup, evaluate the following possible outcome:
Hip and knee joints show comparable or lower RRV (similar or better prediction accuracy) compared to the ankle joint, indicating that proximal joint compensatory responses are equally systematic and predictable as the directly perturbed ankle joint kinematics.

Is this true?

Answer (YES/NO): NO